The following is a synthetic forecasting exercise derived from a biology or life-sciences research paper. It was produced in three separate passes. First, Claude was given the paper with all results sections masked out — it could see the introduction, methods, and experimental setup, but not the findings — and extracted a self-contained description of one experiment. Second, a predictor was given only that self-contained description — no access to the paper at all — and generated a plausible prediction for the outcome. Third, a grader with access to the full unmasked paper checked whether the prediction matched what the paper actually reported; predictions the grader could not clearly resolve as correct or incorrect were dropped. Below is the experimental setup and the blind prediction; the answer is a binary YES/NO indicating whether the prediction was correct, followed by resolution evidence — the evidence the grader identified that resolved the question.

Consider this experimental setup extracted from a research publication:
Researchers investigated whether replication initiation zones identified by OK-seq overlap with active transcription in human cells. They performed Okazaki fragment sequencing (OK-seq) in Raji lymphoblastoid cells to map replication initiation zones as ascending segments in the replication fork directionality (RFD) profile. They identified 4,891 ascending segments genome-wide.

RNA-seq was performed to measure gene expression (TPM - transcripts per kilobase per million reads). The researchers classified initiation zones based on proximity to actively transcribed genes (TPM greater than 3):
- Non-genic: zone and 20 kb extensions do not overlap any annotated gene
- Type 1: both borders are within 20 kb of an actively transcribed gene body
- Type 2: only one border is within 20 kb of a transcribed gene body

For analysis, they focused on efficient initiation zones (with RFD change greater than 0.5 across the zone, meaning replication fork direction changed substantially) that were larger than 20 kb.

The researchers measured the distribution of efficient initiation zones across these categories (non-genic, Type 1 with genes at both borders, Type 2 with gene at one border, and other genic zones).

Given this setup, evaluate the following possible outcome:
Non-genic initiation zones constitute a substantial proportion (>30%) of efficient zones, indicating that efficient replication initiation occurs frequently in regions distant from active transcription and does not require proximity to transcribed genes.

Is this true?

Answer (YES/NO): NO